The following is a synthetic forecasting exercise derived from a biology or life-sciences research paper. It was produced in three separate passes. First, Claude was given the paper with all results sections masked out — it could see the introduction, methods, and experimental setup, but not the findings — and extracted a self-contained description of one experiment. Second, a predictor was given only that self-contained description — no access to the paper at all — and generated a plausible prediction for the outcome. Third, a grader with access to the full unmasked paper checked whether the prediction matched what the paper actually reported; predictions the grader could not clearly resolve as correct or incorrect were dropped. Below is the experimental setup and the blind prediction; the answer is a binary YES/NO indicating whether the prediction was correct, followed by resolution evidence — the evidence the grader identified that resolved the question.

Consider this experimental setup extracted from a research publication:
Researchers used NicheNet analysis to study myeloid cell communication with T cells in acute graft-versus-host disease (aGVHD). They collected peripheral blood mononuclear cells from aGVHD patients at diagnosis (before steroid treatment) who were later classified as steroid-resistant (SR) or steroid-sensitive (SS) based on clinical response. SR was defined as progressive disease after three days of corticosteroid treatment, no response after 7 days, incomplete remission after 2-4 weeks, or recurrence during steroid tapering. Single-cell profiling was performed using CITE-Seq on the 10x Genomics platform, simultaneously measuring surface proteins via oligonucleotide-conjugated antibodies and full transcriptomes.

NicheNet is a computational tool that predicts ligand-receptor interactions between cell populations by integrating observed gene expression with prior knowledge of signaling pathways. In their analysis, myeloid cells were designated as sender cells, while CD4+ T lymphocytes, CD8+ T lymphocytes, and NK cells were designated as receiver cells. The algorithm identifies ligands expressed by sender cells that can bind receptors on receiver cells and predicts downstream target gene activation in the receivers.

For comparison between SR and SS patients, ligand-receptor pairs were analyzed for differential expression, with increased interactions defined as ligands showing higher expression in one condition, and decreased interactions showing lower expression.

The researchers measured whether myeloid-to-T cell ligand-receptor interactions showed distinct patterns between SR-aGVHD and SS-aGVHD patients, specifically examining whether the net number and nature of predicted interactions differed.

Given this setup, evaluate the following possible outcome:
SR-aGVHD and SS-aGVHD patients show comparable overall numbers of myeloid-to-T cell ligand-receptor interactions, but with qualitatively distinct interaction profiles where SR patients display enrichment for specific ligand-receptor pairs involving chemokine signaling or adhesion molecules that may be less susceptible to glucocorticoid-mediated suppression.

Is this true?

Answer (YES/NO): NO